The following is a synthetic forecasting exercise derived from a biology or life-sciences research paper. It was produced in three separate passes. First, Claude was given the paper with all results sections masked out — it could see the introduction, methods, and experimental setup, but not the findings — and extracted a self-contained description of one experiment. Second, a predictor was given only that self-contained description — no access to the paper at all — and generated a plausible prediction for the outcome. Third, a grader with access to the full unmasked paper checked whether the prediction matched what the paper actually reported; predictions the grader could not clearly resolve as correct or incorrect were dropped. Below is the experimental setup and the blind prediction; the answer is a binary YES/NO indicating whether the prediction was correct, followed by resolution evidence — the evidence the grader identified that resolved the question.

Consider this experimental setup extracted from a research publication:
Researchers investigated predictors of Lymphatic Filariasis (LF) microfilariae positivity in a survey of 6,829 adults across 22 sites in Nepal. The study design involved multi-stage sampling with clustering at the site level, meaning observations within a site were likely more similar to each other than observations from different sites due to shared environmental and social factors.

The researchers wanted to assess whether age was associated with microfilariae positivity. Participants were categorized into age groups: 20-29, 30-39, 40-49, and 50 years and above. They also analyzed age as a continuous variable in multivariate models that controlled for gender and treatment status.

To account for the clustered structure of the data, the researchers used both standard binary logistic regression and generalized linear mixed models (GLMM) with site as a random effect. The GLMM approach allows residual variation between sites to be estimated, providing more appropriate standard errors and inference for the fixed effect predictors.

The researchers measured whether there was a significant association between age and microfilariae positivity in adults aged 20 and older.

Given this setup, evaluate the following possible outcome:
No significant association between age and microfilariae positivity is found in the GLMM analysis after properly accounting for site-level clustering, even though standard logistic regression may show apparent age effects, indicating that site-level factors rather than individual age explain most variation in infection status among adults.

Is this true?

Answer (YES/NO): NO